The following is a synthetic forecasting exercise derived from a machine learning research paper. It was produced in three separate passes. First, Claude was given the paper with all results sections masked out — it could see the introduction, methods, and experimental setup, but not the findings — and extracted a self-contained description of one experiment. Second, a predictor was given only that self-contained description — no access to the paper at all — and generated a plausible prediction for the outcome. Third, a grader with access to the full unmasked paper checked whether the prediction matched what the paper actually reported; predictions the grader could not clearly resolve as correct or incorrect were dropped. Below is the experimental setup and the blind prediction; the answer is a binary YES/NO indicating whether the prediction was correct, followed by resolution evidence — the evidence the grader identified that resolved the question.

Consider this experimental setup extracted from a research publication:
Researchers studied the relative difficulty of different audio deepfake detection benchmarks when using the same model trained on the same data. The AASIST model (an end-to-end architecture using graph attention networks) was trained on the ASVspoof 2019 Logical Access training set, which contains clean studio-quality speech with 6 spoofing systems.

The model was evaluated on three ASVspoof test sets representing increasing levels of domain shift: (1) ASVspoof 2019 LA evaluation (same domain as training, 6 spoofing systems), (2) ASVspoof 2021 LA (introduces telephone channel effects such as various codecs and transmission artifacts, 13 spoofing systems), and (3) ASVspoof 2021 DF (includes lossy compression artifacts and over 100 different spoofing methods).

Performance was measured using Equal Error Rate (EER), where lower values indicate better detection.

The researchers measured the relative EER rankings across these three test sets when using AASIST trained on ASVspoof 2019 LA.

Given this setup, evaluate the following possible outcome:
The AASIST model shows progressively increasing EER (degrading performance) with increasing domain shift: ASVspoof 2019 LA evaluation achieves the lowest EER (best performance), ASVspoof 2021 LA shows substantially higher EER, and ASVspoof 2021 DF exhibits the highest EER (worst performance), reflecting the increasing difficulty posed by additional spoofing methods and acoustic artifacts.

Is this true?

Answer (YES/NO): YES